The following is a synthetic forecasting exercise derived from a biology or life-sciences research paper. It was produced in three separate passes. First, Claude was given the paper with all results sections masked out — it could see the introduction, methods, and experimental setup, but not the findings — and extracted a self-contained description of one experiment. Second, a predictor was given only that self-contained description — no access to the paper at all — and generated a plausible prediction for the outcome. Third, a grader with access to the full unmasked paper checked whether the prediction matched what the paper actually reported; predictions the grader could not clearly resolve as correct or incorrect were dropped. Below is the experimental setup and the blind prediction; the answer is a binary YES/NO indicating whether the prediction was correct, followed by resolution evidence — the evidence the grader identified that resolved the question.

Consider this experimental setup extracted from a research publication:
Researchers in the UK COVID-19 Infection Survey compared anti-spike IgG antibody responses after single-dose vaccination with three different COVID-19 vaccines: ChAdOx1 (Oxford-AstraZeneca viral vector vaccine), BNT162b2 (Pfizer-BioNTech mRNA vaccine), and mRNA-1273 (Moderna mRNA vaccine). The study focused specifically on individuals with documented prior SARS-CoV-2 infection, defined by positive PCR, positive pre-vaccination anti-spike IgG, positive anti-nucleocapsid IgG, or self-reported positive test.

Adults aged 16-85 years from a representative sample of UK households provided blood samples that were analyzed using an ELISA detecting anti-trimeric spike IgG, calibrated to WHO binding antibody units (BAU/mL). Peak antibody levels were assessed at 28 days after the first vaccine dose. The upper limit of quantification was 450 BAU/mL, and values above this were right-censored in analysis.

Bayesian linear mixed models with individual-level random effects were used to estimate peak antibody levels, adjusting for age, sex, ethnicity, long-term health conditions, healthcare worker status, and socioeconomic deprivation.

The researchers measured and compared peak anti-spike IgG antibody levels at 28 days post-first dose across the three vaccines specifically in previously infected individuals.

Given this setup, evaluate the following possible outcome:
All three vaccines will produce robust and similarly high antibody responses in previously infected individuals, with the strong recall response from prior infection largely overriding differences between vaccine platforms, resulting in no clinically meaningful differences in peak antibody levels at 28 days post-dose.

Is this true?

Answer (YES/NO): YES